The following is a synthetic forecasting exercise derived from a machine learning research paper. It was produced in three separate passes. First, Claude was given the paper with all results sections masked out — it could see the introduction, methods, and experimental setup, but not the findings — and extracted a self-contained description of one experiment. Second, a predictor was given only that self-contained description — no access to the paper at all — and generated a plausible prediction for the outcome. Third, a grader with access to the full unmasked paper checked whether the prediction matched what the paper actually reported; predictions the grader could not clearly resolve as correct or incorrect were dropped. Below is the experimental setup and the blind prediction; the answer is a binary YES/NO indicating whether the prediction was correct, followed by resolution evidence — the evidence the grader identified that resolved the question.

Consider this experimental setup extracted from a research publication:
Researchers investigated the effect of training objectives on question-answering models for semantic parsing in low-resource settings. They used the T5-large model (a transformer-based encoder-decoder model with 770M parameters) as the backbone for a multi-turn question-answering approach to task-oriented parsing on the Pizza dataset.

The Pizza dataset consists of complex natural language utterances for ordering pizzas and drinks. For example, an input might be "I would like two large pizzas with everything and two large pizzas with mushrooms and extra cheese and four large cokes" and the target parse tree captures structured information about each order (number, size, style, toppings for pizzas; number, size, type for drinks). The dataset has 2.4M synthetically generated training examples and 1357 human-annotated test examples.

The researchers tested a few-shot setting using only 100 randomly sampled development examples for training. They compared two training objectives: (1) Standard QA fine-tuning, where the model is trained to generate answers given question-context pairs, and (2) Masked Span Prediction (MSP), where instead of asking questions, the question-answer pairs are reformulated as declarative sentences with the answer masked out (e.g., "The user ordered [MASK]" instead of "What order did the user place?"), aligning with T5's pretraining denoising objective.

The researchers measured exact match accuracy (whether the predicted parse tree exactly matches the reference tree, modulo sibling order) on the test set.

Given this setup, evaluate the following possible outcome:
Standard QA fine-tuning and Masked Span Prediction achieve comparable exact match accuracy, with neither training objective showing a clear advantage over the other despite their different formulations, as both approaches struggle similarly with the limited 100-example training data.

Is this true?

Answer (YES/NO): NO